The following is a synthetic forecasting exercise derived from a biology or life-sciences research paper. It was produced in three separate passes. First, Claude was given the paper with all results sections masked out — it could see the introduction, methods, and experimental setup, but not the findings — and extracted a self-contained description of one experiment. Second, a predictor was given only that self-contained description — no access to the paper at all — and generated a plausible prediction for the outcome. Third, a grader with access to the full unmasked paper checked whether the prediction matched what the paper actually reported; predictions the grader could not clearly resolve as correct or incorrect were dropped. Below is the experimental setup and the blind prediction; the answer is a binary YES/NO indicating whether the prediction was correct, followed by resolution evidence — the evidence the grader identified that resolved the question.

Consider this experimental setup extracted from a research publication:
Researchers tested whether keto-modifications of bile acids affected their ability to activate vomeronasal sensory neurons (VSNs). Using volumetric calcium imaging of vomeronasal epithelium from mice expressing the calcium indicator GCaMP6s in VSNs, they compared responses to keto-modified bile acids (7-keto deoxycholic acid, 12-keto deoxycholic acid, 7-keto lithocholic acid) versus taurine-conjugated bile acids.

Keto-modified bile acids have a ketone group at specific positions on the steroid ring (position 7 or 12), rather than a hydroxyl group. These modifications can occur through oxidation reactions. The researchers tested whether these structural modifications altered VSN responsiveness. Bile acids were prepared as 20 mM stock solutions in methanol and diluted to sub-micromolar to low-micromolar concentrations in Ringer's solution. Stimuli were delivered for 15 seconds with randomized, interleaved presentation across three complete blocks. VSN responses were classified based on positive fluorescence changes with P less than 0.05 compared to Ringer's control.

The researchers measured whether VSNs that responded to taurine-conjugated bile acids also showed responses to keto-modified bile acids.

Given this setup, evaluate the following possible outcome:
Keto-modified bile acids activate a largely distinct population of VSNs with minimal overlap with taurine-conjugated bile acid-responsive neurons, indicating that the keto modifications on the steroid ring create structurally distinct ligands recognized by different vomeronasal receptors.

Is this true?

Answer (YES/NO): YES